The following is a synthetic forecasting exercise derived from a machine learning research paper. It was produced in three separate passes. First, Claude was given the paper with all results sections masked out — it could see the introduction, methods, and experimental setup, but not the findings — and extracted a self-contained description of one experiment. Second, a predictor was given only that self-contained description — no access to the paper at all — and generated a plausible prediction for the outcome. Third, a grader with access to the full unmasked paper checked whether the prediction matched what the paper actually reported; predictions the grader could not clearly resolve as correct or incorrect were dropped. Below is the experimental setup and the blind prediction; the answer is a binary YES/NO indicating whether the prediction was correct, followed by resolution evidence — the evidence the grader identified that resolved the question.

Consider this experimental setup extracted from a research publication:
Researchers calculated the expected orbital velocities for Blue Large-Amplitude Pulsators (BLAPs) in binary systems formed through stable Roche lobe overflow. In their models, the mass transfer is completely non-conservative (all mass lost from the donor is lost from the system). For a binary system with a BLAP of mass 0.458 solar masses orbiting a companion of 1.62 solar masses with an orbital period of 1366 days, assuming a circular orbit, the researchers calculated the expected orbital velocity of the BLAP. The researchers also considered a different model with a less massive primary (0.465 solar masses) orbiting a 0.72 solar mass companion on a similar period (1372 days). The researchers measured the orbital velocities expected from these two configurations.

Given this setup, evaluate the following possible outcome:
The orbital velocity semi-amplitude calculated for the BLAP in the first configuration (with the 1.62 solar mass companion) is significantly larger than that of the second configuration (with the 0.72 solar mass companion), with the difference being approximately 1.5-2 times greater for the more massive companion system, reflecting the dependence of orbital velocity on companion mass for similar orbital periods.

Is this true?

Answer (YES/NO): YES